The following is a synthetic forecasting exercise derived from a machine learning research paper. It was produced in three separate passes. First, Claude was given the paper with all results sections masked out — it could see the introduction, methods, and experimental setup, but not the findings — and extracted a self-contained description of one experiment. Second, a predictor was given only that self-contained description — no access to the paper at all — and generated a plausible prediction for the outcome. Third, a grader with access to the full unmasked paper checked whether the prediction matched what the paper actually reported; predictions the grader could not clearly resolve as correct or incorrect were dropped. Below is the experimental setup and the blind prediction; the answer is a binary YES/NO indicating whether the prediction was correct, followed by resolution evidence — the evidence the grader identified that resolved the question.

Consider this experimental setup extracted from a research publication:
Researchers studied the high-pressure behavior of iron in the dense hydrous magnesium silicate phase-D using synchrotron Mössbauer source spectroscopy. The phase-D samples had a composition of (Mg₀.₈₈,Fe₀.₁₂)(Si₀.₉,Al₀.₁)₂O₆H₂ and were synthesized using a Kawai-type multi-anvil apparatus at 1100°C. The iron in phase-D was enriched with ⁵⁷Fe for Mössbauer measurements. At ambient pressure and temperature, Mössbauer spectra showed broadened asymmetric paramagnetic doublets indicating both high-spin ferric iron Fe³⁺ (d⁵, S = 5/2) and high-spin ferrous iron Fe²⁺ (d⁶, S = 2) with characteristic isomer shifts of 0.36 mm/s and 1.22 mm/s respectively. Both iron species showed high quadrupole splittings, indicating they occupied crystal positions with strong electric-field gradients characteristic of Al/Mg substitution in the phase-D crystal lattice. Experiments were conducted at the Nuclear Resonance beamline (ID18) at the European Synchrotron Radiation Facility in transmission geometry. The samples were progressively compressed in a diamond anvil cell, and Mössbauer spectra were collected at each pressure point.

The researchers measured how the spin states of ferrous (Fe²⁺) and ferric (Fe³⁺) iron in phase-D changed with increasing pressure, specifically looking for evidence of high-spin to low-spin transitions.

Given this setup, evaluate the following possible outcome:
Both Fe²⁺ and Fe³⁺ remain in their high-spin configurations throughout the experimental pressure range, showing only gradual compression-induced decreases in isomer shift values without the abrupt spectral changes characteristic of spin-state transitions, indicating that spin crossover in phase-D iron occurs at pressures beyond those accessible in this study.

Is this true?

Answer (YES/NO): NO